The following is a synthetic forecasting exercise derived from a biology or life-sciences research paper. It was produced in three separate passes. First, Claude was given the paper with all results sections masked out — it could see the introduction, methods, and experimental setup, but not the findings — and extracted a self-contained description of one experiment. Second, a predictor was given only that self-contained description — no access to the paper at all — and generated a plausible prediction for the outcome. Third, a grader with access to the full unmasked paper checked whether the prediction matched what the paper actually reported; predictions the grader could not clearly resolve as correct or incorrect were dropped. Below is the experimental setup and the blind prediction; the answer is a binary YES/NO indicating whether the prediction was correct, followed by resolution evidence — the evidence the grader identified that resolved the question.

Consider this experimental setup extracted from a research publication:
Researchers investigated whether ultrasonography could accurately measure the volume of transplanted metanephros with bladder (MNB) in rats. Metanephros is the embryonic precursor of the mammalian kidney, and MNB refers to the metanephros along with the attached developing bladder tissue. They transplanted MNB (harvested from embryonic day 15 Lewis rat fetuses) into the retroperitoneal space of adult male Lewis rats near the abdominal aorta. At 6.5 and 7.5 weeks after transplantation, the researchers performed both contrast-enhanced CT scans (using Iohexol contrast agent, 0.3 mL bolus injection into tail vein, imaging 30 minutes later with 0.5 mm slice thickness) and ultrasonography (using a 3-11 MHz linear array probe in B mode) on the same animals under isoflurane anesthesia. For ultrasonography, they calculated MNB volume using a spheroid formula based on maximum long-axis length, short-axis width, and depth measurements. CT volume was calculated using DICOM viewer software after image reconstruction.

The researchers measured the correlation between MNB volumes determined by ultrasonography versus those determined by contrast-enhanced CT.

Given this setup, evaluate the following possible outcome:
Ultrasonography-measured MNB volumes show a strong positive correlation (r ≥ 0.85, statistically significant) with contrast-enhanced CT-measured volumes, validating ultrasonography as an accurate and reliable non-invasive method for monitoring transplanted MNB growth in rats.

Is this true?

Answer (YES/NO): NO